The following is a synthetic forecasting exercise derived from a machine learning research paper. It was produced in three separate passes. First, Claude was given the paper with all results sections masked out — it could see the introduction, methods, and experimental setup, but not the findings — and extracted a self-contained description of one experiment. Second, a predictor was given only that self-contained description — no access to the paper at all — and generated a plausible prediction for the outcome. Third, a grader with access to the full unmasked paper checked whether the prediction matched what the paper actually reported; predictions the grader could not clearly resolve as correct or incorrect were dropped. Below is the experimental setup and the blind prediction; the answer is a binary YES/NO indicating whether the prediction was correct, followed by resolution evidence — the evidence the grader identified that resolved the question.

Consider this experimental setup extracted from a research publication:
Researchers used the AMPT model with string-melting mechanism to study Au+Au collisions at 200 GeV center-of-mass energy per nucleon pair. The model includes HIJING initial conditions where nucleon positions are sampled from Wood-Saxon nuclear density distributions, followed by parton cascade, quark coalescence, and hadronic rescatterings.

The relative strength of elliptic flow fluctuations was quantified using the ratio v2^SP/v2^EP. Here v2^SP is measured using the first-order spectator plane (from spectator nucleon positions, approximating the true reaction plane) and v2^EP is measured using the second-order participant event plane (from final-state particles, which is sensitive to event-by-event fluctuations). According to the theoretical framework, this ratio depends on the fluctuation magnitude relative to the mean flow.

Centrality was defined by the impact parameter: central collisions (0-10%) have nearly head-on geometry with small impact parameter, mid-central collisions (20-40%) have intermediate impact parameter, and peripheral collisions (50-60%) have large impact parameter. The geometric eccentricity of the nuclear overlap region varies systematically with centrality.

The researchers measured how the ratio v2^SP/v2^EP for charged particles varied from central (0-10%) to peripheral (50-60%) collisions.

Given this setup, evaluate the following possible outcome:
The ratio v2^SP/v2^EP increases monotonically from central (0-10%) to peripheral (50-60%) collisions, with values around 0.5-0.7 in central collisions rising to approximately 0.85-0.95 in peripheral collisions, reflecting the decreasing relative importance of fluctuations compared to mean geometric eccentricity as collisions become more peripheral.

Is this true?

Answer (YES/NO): NO